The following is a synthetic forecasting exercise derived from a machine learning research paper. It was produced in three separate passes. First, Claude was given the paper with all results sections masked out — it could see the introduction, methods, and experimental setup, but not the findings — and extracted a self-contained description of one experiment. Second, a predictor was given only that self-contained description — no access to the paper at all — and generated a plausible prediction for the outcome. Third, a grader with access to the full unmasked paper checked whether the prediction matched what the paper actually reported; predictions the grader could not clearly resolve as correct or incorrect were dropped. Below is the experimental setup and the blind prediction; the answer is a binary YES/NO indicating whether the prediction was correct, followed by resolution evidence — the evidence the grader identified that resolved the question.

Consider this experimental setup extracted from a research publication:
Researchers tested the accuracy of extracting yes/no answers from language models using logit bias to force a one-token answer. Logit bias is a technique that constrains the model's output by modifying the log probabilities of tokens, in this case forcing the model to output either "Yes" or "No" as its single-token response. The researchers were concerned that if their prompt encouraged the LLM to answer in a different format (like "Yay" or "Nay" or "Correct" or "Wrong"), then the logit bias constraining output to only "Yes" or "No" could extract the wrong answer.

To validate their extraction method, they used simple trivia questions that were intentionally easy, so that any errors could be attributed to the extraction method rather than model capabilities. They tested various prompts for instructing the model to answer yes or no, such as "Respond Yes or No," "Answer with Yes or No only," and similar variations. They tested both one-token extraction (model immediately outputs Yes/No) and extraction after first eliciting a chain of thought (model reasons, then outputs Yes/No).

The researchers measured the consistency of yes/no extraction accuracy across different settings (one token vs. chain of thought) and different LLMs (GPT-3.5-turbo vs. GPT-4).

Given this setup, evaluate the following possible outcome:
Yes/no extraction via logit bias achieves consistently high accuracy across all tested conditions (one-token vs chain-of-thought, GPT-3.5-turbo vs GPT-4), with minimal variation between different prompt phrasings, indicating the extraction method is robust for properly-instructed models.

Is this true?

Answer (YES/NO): NO